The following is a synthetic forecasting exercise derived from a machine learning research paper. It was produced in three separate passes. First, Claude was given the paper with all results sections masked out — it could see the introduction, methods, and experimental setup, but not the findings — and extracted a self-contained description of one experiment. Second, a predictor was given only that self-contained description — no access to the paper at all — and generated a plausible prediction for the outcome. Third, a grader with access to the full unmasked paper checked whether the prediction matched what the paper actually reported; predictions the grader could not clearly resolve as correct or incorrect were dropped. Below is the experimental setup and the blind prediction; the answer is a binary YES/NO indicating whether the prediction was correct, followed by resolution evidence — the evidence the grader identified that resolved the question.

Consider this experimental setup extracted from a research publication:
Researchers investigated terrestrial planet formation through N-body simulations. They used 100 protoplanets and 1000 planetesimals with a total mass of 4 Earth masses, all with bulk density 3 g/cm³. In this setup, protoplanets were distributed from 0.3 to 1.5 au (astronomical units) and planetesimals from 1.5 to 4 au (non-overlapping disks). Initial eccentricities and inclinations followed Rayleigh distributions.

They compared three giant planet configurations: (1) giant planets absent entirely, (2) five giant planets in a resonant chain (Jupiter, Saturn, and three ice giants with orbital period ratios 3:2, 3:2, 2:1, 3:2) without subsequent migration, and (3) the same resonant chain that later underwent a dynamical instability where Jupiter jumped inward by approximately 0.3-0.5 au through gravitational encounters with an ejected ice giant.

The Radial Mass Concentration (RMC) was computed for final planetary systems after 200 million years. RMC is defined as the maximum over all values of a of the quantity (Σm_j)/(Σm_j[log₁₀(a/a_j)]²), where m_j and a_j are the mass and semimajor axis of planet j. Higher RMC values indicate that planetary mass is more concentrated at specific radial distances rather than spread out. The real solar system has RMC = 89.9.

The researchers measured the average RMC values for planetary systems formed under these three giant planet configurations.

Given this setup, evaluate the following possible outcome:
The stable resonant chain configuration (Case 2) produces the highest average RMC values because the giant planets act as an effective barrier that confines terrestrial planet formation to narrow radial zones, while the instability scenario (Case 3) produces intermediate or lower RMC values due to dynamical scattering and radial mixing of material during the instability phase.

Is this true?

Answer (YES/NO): NO